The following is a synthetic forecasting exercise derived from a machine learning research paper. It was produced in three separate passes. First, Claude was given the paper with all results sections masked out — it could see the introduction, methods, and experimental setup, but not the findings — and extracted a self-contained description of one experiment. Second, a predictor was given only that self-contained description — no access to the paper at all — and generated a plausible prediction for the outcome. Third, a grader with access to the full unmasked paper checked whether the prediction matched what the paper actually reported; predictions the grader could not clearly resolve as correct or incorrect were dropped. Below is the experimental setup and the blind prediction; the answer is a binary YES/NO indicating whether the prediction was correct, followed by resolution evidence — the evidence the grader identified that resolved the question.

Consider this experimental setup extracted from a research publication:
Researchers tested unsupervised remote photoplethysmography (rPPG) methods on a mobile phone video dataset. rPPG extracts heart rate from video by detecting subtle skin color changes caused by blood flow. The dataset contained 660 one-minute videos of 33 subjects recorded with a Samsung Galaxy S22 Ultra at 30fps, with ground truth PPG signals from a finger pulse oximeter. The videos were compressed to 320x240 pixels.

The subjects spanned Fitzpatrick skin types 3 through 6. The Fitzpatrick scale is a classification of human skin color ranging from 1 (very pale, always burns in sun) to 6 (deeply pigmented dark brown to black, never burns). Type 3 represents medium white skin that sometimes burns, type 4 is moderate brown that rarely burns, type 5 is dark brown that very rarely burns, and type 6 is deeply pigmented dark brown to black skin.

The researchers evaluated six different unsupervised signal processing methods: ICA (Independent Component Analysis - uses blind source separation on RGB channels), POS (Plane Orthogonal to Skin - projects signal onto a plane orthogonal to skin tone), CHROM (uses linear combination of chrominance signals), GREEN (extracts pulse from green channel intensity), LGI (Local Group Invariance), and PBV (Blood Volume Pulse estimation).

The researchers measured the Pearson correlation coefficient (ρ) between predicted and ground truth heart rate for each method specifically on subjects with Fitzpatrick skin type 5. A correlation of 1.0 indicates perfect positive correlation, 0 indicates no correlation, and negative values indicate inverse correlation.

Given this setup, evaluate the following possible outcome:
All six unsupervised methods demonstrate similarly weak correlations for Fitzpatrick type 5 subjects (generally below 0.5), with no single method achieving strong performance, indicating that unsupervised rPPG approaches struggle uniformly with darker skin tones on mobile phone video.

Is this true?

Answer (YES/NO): YES